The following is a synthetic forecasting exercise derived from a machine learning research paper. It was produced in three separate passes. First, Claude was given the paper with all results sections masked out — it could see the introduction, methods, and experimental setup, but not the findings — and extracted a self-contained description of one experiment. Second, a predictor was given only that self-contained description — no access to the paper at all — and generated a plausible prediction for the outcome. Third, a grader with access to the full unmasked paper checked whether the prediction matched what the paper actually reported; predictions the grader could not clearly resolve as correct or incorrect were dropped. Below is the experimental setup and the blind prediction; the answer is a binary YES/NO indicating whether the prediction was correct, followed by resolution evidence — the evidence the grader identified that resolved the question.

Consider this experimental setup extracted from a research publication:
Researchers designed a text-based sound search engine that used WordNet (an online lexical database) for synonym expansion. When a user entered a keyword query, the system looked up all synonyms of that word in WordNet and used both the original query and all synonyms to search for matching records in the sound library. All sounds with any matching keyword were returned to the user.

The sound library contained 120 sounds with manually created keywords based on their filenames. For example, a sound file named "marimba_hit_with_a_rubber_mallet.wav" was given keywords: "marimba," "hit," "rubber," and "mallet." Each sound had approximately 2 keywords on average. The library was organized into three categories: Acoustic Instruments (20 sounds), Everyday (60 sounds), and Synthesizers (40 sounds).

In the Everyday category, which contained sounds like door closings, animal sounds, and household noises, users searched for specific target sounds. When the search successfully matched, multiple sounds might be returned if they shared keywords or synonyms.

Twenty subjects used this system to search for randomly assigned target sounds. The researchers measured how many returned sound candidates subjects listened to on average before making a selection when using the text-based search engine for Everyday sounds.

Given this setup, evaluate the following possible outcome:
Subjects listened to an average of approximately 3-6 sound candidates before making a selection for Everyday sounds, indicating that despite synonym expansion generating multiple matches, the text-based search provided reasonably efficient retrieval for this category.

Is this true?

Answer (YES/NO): NO